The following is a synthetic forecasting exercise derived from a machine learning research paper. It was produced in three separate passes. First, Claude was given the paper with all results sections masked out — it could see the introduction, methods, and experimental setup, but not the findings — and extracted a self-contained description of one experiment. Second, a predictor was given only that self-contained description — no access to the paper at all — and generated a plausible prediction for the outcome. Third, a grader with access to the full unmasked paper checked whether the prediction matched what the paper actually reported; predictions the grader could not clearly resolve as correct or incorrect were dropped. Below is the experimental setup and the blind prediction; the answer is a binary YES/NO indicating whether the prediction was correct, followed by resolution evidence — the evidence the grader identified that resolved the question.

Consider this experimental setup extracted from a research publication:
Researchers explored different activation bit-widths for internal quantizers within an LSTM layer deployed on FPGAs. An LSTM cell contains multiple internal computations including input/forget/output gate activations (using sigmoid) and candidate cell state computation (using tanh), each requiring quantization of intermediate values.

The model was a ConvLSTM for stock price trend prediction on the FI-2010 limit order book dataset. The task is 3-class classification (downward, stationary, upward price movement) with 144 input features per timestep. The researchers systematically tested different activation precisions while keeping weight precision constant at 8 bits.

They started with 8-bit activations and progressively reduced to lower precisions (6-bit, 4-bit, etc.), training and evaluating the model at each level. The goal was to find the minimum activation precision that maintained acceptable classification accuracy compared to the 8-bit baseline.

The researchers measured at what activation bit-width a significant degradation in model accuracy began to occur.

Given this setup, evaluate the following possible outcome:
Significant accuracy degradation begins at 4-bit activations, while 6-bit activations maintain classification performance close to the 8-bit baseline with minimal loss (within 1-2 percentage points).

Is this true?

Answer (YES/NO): NO